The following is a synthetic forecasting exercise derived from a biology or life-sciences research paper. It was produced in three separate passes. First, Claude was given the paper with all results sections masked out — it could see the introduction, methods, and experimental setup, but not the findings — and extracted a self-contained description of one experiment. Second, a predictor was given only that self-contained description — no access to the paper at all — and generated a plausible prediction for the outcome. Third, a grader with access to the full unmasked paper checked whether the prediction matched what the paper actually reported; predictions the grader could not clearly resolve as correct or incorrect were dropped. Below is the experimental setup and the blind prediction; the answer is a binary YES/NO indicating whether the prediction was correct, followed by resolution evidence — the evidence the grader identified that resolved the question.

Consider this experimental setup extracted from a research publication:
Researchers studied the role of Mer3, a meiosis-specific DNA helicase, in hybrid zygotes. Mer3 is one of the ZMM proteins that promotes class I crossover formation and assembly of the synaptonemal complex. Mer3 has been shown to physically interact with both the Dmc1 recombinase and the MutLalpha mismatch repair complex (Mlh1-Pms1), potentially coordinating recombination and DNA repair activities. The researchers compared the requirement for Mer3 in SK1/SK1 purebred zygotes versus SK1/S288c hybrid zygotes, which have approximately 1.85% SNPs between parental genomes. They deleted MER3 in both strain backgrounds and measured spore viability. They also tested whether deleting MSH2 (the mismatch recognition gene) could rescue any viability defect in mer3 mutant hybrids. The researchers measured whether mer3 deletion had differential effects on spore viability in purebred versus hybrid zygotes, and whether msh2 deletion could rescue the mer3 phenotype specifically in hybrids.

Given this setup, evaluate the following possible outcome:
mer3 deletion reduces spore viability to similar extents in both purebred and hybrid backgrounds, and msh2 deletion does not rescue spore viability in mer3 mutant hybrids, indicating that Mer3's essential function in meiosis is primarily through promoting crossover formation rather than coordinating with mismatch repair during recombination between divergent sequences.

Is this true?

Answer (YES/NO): NO